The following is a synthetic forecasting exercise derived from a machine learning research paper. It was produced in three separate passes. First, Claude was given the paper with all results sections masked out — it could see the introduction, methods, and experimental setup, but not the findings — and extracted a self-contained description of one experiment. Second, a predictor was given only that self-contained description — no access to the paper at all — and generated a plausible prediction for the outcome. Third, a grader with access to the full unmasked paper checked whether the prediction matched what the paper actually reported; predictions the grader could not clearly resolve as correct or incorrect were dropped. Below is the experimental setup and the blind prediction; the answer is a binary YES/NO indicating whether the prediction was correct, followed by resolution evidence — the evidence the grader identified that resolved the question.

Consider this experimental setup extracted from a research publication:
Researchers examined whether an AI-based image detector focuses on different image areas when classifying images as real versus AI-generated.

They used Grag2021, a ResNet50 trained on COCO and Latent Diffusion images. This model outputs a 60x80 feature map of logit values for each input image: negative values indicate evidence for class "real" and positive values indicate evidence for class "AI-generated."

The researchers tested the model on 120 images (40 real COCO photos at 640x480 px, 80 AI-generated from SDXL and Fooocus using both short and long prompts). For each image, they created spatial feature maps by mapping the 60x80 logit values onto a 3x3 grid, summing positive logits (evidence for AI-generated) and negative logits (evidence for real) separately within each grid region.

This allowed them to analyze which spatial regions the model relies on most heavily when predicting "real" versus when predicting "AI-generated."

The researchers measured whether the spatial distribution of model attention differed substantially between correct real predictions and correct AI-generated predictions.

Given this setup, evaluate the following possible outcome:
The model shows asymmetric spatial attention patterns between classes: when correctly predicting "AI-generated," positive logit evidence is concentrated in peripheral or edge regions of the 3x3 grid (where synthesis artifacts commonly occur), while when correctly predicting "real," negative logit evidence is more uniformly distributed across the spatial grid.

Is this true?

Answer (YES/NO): NO